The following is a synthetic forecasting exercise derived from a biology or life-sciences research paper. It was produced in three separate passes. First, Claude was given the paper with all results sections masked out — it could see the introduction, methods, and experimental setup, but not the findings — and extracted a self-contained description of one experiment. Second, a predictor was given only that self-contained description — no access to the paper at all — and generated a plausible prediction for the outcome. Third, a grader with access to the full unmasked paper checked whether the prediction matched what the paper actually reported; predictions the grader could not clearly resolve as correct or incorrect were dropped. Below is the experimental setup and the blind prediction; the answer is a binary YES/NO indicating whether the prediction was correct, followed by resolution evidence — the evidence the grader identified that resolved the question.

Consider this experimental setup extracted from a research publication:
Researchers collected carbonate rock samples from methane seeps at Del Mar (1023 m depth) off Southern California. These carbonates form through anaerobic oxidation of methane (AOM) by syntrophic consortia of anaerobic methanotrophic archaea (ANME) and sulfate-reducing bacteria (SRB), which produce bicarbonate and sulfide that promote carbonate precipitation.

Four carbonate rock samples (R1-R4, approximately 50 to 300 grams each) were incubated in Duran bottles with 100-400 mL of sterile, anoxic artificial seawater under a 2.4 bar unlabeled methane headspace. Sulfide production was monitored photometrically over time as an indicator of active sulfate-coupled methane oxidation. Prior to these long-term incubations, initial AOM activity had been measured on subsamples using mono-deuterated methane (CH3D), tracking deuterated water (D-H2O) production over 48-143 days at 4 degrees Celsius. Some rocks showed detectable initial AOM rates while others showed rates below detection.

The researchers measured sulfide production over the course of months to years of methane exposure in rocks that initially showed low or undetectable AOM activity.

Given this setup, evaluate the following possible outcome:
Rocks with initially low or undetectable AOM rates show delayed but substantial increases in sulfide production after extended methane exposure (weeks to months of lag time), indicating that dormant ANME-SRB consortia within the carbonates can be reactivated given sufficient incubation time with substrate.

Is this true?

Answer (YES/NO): NO